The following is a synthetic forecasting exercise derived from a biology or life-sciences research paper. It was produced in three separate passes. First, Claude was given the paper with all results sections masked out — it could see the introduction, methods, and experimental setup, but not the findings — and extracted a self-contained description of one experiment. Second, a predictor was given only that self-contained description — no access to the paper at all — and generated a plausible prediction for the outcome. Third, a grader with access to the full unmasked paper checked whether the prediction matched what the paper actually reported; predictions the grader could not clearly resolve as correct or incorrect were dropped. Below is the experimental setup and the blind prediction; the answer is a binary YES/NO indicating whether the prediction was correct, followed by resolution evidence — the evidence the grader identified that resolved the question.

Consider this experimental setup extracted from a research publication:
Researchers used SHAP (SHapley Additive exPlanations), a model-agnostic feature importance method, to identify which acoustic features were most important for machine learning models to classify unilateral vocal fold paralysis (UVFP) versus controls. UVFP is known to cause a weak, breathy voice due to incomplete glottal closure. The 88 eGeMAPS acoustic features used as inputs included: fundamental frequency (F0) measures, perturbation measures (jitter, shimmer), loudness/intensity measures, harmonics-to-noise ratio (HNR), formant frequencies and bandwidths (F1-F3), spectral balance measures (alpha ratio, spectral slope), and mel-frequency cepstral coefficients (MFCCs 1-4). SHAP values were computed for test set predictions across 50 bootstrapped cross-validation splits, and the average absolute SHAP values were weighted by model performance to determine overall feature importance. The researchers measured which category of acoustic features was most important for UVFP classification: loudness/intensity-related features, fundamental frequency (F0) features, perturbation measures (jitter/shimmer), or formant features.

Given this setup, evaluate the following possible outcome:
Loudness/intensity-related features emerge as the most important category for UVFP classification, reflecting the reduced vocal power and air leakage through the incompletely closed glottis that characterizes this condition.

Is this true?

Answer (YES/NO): NO